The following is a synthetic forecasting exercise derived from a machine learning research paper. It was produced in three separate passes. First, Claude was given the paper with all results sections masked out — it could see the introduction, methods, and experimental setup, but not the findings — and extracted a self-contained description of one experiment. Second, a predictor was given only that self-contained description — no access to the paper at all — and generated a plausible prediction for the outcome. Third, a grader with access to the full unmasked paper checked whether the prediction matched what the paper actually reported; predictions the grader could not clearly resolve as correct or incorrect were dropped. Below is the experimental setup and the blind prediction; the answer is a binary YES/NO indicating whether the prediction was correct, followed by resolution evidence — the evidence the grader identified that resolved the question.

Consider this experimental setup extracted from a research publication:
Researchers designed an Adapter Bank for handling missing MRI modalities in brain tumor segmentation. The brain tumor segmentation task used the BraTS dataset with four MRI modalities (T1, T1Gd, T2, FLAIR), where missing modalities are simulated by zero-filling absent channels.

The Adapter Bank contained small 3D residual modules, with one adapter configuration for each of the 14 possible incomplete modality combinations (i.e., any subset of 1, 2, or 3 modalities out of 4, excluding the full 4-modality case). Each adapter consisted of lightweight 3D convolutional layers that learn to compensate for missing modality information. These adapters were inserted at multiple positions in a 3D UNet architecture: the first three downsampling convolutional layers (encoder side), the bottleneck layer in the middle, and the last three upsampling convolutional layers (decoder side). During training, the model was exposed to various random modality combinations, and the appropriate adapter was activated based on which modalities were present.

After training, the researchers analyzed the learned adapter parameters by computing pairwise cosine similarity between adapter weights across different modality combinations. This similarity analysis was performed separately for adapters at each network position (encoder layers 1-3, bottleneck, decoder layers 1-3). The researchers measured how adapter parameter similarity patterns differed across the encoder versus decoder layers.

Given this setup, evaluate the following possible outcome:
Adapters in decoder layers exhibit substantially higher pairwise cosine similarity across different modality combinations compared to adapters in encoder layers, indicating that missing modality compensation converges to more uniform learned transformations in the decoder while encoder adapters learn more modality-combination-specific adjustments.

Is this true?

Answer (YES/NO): NO